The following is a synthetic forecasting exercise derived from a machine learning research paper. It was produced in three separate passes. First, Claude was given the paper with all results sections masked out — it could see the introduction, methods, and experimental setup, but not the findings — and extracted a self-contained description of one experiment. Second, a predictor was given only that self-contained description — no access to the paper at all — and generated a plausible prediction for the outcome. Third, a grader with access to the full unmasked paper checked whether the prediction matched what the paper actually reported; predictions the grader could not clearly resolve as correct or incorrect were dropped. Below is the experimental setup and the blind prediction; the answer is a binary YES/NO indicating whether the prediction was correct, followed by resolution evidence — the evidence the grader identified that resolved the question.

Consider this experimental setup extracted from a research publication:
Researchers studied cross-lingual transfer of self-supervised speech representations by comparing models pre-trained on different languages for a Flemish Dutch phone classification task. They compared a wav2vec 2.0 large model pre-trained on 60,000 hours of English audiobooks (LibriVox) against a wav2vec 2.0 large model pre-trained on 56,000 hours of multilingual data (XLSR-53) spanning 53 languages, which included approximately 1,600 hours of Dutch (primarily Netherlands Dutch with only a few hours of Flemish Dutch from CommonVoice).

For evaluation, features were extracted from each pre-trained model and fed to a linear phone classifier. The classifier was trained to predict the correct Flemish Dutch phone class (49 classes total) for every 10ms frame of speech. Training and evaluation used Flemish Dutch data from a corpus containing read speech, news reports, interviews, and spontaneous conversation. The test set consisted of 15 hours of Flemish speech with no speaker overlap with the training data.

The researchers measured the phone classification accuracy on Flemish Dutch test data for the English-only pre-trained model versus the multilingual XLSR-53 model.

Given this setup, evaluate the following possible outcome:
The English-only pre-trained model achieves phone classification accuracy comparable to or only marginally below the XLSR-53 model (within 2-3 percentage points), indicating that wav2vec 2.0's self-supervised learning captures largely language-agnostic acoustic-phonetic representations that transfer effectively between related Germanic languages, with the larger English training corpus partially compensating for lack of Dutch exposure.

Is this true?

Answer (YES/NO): NO